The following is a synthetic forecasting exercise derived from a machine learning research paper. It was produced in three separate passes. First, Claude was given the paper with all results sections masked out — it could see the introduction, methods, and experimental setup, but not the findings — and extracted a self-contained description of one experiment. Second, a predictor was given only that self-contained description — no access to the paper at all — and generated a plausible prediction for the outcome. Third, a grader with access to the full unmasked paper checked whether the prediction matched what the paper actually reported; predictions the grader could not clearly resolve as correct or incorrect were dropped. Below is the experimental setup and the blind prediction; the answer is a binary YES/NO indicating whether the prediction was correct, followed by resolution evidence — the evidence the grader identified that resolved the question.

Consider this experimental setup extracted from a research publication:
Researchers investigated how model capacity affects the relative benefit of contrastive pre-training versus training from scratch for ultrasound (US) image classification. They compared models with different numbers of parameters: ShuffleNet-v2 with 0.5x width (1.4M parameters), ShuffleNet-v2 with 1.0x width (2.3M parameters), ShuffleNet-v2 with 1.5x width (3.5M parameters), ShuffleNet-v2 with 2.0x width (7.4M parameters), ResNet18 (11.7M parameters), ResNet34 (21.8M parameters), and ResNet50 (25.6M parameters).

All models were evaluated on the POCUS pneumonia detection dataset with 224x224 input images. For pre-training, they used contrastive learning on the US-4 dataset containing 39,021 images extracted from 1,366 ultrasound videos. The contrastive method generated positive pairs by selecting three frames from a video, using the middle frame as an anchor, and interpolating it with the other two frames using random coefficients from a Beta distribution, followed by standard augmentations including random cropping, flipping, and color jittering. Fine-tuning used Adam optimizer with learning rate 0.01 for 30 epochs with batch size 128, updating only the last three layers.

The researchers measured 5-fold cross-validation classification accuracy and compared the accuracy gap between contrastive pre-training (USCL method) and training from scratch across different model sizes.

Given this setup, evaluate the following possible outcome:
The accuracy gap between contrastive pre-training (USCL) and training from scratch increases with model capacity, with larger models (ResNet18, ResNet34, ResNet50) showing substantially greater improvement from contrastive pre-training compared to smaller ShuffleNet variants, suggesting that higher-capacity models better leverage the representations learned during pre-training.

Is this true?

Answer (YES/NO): NO